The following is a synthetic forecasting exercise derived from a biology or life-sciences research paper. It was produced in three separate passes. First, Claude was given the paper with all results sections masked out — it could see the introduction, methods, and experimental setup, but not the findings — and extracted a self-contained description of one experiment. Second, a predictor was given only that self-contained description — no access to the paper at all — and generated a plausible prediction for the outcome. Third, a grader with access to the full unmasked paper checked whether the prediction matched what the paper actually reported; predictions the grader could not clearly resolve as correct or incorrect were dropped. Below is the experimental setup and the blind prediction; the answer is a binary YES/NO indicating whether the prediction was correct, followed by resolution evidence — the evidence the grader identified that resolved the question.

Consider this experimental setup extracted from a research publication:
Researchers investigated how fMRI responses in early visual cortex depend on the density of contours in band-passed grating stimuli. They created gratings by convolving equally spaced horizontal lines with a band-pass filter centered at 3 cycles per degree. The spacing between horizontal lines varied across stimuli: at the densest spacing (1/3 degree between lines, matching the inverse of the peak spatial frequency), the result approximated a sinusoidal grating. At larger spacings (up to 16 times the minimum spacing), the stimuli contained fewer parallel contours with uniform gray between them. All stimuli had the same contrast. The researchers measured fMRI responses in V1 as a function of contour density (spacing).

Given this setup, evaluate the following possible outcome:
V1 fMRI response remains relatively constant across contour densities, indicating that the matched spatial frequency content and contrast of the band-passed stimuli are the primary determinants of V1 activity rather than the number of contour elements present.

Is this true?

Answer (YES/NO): YES